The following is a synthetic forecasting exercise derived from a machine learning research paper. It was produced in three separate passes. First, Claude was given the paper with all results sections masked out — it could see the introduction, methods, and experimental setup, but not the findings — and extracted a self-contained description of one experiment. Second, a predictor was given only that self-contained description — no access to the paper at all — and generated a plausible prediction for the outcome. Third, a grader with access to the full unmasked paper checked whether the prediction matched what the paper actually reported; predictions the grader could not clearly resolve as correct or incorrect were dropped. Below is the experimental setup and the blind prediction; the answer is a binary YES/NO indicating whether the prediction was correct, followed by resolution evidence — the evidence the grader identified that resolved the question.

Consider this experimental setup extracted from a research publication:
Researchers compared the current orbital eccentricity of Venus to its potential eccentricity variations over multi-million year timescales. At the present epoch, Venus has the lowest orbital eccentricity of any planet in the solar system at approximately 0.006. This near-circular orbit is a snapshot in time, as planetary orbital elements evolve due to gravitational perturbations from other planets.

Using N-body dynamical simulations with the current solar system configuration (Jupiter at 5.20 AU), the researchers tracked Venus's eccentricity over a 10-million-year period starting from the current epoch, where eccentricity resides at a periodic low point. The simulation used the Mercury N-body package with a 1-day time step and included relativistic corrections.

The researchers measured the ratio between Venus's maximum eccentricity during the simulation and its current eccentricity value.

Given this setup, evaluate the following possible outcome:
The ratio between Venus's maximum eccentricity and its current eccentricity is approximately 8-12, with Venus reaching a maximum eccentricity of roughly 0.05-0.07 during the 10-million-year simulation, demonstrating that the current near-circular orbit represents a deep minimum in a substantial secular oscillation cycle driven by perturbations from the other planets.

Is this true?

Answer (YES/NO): YES